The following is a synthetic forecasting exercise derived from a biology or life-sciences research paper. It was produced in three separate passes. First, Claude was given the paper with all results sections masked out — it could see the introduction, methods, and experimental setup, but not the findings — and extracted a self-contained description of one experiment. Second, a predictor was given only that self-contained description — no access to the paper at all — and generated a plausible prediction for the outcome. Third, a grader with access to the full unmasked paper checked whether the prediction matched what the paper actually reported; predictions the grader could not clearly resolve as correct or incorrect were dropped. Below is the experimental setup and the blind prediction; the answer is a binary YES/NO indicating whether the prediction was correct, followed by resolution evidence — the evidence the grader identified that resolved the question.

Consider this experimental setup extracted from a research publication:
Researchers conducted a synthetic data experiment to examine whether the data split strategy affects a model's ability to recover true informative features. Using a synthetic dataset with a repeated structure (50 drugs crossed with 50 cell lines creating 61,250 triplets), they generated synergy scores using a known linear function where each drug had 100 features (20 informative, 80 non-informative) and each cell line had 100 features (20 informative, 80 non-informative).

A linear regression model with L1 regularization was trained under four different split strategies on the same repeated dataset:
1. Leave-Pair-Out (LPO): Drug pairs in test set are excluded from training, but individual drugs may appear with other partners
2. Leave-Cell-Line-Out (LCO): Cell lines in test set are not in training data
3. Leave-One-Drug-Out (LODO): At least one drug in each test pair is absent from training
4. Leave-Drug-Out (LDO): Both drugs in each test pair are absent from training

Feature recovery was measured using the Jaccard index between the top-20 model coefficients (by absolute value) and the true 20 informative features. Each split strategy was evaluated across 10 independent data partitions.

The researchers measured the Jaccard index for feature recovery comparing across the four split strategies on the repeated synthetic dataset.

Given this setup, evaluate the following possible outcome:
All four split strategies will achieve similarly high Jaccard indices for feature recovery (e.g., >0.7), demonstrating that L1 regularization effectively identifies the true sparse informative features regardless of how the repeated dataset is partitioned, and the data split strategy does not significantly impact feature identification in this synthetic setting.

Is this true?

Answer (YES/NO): NO